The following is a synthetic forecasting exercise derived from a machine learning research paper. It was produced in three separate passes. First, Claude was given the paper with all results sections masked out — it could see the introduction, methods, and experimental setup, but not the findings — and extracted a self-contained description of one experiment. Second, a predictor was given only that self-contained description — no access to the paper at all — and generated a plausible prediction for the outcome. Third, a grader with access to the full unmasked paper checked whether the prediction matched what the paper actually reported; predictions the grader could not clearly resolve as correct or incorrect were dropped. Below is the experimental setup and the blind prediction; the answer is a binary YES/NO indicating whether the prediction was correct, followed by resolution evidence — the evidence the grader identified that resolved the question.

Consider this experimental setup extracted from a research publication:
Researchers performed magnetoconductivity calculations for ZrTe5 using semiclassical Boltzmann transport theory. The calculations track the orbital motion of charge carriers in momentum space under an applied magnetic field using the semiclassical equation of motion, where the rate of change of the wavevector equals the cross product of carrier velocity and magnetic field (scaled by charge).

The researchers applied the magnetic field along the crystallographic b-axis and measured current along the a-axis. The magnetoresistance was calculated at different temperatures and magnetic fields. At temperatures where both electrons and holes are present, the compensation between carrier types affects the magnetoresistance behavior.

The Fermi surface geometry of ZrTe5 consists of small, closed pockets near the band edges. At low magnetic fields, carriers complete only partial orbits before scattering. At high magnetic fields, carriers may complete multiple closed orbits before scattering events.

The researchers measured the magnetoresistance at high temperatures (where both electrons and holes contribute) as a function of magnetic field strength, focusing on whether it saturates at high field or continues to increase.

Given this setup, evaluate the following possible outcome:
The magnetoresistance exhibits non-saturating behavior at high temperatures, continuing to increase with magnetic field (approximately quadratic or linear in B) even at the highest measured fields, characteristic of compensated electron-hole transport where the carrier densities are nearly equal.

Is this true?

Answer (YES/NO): YES